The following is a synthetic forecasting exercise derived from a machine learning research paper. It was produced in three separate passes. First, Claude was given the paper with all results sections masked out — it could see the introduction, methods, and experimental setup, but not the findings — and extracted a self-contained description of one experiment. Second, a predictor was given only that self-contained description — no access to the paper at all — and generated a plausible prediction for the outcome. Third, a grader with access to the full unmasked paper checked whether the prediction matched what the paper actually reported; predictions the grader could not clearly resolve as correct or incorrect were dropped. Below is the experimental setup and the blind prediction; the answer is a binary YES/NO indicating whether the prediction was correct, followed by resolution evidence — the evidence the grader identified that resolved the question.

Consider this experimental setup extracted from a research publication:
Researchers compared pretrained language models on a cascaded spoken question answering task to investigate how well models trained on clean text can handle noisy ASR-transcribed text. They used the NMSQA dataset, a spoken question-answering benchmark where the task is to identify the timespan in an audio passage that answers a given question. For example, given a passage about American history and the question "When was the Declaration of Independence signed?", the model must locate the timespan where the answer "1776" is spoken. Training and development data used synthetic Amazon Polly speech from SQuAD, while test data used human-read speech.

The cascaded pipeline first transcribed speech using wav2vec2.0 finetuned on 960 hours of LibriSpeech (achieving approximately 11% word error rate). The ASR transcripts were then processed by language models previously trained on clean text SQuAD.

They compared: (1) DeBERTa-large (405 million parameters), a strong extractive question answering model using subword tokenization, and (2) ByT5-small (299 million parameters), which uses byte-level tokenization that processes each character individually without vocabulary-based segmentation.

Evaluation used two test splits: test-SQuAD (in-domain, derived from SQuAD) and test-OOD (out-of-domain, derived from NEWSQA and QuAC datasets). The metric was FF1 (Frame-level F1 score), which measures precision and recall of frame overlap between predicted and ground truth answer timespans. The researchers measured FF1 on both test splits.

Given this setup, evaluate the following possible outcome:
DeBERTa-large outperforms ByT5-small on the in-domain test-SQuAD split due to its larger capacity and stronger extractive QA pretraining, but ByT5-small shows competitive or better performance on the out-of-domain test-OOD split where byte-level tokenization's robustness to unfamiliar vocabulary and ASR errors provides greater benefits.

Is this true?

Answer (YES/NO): NO